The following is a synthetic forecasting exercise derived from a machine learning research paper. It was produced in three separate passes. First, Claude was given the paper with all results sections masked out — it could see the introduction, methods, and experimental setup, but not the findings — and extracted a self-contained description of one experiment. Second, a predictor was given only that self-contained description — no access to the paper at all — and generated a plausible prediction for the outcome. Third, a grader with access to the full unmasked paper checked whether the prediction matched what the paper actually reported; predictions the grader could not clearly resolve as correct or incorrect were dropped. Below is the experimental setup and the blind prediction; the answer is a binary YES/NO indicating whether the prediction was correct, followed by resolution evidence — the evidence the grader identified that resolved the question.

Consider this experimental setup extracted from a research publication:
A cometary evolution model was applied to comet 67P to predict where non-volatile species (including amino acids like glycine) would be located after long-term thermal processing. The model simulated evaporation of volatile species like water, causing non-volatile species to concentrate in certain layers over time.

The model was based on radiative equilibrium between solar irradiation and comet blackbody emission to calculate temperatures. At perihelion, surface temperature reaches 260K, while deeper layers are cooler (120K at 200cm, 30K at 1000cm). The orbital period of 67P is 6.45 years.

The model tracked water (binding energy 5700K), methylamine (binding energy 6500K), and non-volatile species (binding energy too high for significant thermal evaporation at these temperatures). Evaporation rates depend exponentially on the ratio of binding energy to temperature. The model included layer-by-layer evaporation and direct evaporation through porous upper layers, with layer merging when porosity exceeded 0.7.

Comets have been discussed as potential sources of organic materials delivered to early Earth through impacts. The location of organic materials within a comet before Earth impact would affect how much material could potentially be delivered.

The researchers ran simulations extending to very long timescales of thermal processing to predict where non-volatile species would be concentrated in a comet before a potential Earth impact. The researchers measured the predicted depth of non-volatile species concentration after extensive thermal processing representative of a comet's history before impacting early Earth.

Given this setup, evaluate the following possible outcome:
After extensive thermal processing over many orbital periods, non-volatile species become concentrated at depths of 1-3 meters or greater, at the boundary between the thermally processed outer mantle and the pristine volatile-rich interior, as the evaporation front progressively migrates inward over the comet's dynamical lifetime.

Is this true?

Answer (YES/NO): YES